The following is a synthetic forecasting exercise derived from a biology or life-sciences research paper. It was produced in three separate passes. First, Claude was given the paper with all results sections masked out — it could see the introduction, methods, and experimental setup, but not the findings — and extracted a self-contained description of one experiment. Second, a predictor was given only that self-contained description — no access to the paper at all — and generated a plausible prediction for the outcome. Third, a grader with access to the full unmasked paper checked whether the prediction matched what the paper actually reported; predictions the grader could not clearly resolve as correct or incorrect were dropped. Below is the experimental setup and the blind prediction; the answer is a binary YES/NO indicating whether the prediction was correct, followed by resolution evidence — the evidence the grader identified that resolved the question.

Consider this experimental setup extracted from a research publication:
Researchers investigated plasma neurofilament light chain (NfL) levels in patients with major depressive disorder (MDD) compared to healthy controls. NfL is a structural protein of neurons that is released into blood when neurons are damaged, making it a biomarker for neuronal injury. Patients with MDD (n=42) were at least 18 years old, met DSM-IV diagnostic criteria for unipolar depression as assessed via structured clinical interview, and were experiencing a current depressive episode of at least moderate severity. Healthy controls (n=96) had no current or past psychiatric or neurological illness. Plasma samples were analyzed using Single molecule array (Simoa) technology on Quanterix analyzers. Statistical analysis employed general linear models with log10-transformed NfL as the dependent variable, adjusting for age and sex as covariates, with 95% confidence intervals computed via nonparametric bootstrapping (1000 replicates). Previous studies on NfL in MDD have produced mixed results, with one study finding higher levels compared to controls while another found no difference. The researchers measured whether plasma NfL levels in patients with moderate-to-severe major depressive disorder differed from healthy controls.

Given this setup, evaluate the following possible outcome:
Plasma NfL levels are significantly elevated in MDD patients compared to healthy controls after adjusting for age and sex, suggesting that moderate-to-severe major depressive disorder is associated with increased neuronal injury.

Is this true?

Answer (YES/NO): NO